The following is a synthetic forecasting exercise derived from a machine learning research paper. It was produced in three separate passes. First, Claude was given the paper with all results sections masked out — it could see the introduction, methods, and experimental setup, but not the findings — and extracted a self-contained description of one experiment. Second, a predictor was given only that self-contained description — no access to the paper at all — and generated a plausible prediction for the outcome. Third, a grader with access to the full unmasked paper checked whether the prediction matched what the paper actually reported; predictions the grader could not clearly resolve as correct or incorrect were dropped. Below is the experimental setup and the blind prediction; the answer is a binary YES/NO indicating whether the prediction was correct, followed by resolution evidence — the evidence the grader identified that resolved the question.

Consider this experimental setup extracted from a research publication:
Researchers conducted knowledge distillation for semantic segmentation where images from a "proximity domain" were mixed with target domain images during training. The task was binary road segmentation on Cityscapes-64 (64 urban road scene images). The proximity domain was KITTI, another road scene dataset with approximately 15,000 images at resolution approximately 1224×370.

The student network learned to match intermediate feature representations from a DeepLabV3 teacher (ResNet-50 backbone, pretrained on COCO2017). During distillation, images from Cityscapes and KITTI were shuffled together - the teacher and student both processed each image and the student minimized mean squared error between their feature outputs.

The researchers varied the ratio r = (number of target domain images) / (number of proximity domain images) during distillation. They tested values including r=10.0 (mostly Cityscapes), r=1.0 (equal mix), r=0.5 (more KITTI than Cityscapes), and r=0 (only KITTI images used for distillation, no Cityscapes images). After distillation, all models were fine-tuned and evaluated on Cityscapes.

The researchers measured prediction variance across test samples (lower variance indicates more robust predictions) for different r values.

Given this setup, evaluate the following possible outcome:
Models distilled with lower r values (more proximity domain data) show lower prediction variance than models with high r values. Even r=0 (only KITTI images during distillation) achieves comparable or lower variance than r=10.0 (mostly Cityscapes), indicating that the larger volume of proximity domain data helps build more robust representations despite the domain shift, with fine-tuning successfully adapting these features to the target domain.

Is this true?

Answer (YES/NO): YES